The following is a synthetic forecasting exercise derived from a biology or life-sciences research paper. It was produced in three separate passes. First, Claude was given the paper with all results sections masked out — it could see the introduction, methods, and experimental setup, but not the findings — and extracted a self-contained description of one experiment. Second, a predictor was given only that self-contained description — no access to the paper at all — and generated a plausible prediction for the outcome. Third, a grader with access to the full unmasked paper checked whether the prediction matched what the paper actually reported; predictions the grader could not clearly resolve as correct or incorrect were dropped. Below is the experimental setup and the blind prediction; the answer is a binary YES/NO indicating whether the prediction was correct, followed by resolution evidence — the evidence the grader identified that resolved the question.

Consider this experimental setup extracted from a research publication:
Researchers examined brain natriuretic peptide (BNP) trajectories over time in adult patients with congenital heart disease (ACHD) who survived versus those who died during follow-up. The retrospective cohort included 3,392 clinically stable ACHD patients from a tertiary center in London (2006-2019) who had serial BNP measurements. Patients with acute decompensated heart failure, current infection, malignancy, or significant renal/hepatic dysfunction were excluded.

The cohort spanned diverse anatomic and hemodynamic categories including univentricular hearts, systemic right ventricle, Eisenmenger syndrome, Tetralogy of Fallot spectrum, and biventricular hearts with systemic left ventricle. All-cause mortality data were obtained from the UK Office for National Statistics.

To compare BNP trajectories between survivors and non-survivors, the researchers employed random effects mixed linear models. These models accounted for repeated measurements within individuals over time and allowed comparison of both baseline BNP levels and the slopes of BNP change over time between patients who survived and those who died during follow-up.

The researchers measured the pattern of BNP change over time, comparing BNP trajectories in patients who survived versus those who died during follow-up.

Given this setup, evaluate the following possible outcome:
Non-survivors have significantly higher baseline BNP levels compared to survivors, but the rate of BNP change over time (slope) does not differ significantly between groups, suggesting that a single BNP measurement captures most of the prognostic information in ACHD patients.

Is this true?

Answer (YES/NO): NO